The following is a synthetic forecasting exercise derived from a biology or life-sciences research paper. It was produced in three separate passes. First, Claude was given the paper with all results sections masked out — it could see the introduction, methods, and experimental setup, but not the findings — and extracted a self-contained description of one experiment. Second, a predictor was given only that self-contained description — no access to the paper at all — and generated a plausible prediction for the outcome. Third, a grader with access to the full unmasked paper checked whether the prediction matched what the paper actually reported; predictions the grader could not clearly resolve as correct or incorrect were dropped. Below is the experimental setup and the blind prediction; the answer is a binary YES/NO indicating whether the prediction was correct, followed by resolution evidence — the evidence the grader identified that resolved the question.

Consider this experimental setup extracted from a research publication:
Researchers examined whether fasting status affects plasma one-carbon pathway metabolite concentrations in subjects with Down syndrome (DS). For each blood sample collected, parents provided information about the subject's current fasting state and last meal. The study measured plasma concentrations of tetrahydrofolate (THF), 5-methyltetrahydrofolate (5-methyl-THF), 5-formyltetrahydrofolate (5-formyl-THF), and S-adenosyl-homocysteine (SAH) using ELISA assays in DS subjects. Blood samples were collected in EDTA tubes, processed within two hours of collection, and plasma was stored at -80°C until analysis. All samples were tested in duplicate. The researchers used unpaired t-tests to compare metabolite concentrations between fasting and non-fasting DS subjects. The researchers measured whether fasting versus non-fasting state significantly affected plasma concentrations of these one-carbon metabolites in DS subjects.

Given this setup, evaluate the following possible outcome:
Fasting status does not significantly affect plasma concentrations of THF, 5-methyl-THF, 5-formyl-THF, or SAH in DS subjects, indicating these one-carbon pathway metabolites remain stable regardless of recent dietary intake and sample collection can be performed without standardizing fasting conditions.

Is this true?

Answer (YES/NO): YES